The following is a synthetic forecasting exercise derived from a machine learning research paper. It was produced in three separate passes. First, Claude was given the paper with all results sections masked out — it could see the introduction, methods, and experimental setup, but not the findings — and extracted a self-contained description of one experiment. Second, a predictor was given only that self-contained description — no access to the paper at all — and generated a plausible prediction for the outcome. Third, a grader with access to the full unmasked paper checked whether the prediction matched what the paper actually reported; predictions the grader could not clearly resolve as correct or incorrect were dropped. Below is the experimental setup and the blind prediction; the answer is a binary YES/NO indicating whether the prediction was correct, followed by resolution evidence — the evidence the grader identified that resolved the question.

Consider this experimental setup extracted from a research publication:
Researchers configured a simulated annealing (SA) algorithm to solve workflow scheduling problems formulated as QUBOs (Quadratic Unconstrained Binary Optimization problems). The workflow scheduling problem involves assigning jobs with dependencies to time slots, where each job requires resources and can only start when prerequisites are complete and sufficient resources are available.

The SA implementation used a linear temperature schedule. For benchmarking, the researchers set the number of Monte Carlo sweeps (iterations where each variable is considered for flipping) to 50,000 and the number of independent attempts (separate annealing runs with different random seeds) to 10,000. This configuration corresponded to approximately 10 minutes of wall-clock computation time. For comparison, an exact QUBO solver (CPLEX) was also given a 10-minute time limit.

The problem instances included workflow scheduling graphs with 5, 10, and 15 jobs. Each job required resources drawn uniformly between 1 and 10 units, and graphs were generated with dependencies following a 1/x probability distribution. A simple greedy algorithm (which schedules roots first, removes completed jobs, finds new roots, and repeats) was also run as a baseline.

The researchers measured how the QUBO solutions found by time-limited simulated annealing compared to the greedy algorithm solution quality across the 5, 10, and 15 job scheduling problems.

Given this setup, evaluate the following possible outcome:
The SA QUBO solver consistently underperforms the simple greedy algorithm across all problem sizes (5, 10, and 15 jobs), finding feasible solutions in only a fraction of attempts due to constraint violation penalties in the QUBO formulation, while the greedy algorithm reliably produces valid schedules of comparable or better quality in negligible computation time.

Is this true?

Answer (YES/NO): NO